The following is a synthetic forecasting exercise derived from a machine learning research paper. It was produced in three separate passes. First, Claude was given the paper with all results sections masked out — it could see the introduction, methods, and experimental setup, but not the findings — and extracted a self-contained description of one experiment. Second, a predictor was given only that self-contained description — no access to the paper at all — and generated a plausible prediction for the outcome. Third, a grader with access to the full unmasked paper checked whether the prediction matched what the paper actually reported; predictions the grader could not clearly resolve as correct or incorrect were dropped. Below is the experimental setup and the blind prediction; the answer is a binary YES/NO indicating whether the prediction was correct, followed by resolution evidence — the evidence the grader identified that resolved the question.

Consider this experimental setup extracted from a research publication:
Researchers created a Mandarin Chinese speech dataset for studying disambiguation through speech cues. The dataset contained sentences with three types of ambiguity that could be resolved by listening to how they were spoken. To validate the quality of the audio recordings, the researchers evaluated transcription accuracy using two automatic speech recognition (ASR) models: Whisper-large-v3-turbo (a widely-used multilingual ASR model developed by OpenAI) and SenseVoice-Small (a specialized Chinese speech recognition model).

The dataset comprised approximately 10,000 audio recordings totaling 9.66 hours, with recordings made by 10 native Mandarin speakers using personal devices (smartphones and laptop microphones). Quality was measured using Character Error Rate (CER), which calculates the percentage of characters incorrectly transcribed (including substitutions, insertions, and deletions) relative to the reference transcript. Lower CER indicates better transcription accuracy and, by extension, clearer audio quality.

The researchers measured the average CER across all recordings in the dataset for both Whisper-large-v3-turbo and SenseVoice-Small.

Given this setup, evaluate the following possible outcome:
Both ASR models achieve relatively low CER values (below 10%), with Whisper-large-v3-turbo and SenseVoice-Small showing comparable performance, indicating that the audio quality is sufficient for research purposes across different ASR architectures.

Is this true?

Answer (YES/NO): NO